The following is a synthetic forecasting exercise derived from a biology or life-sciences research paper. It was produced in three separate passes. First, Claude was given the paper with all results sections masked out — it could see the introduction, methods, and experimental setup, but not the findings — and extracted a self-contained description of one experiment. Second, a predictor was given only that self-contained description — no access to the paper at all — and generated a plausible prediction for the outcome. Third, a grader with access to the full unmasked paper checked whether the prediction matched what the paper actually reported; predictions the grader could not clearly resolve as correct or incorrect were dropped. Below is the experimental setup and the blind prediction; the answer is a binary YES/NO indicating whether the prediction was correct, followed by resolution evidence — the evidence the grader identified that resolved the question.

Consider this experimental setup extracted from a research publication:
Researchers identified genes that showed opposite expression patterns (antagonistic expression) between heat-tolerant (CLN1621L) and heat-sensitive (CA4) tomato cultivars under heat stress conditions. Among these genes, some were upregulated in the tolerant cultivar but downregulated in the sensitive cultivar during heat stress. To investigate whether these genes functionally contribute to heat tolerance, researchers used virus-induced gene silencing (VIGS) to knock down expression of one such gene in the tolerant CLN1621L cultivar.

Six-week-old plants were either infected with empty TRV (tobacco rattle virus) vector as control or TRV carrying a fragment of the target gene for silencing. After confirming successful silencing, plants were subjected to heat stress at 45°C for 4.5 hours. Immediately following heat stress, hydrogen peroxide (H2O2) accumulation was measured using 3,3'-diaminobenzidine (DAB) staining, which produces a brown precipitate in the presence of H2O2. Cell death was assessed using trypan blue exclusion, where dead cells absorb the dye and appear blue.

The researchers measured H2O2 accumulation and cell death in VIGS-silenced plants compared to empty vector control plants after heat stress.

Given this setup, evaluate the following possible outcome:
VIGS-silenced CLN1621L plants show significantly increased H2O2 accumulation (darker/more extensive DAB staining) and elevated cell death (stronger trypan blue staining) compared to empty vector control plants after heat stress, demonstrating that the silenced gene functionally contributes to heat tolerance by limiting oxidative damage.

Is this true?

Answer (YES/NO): YES